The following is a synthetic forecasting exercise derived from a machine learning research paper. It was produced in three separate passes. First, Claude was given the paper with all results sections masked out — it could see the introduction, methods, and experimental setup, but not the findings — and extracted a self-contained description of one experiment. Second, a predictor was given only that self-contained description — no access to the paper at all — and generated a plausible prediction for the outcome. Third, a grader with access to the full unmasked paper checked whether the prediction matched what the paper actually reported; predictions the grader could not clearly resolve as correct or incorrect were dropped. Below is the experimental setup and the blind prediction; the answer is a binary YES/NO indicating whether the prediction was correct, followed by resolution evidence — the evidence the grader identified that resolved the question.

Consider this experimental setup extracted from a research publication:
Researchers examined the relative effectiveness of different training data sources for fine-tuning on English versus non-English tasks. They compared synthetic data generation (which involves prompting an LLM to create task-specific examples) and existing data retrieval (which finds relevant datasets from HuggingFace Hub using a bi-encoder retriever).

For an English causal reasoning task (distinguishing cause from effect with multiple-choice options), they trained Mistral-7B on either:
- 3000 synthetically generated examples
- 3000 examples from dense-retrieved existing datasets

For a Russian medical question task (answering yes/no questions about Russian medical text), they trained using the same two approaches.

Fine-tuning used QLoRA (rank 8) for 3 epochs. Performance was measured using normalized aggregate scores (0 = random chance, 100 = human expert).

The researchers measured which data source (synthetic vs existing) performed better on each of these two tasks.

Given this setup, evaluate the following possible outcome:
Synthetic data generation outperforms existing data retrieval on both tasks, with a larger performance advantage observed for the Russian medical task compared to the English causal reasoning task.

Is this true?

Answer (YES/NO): NO